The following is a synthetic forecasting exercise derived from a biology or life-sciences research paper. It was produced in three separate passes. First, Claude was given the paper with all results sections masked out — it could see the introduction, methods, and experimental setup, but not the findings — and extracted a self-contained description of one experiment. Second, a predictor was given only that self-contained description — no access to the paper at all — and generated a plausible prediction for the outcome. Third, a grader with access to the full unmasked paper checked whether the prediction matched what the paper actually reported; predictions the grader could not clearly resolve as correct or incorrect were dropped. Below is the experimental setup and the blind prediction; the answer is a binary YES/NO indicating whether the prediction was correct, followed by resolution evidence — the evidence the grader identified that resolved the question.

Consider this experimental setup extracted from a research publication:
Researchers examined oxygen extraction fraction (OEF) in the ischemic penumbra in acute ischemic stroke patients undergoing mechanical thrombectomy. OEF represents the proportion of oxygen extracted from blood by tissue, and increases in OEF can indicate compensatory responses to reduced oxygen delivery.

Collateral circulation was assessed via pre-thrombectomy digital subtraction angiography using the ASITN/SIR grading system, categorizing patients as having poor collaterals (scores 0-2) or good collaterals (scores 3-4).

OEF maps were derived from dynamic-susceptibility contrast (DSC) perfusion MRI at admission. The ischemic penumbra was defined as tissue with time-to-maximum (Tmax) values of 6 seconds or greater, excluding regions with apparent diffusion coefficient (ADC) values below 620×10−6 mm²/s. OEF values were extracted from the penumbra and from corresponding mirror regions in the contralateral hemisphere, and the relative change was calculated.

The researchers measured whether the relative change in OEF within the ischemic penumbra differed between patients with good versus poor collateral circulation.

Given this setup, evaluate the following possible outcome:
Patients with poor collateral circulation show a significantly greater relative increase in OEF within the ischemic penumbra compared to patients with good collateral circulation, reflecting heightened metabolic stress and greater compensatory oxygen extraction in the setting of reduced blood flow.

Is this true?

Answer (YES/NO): NO